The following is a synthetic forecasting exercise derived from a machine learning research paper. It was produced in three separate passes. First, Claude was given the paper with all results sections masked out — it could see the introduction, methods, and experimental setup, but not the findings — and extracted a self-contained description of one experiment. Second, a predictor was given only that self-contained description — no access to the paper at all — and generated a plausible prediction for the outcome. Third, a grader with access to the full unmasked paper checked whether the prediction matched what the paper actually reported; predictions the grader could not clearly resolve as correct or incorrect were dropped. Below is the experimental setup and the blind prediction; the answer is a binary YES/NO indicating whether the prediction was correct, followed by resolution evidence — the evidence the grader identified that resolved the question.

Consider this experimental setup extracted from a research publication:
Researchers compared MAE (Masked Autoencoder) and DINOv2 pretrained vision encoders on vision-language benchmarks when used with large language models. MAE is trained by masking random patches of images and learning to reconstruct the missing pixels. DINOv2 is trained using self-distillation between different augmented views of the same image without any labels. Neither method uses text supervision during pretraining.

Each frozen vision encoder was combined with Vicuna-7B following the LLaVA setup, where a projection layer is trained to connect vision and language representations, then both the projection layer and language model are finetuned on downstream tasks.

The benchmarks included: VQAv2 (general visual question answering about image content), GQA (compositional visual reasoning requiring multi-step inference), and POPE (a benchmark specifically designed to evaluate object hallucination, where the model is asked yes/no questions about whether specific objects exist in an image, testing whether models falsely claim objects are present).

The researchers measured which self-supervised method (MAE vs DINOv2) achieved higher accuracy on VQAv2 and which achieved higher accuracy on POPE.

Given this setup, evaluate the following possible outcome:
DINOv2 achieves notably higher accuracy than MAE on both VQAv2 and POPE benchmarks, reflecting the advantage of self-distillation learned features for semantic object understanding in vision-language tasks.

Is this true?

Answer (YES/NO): YES